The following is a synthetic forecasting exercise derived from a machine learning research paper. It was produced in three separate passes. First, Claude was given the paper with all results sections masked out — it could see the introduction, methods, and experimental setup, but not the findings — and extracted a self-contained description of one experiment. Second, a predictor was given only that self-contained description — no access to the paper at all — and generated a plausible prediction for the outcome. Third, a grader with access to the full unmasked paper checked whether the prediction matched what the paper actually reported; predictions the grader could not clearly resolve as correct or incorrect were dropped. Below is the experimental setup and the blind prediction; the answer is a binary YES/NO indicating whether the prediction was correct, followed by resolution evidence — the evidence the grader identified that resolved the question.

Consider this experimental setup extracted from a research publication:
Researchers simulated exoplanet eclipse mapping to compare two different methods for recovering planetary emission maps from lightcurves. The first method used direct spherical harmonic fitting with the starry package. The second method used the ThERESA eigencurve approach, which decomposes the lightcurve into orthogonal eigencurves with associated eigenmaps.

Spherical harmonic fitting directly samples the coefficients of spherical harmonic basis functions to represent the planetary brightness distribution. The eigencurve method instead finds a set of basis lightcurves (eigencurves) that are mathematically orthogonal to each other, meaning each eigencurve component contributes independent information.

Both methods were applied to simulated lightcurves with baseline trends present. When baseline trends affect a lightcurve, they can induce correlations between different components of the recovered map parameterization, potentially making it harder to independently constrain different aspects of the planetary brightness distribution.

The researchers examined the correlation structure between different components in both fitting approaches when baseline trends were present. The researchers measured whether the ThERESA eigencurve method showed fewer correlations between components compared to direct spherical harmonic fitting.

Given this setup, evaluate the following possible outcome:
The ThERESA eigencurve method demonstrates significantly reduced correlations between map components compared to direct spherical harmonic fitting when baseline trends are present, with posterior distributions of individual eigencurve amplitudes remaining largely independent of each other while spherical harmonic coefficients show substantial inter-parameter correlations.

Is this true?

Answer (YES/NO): YES